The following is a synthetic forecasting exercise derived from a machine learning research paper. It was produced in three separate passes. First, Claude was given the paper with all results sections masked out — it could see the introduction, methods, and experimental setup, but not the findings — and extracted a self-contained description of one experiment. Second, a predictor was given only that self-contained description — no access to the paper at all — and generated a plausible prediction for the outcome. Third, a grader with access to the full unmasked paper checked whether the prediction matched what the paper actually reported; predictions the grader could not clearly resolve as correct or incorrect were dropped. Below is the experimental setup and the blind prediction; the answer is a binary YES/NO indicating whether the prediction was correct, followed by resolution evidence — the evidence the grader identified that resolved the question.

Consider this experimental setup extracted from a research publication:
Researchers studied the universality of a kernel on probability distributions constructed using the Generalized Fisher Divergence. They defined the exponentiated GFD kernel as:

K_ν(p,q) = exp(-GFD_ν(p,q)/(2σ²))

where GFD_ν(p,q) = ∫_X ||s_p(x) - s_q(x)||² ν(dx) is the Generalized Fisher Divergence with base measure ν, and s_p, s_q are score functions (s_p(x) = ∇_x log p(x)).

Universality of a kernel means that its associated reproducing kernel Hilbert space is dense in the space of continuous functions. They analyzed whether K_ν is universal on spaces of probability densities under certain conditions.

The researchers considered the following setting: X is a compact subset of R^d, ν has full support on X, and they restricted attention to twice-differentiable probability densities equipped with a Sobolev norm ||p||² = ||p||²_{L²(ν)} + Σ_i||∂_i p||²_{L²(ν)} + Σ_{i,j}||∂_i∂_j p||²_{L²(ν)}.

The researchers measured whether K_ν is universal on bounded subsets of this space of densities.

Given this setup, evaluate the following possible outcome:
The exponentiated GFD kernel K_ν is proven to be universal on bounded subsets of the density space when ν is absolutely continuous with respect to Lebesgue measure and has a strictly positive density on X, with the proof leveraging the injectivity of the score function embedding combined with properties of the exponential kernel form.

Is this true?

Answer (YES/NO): NO